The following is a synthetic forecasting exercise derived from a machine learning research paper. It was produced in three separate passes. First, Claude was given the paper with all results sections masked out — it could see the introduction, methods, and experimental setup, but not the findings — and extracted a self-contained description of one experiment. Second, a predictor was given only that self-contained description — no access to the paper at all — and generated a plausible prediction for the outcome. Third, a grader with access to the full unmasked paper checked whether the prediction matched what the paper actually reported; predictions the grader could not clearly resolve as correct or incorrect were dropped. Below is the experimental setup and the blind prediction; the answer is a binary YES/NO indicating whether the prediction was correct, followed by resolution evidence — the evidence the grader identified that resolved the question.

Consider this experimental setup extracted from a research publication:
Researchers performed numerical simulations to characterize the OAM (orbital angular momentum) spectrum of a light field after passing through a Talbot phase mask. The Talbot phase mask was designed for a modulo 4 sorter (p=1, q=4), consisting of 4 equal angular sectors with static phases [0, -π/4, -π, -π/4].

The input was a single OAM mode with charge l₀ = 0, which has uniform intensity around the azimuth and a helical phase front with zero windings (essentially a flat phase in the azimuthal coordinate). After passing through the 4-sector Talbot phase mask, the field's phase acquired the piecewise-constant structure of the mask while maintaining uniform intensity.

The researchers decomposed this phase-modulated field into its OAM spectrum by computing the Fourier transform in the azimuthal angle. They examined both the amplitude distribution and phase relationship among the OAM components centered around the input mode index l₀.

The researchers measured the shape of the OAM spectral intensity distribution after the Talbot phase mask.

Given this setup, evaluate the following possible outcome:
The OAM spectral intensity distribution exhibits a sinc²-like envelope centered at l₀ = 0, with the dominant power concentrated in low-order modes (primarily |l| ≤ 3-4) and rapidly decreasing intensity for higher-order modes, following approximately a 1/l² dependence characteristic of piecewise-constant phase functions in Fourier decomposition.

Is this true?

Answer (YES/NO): YES